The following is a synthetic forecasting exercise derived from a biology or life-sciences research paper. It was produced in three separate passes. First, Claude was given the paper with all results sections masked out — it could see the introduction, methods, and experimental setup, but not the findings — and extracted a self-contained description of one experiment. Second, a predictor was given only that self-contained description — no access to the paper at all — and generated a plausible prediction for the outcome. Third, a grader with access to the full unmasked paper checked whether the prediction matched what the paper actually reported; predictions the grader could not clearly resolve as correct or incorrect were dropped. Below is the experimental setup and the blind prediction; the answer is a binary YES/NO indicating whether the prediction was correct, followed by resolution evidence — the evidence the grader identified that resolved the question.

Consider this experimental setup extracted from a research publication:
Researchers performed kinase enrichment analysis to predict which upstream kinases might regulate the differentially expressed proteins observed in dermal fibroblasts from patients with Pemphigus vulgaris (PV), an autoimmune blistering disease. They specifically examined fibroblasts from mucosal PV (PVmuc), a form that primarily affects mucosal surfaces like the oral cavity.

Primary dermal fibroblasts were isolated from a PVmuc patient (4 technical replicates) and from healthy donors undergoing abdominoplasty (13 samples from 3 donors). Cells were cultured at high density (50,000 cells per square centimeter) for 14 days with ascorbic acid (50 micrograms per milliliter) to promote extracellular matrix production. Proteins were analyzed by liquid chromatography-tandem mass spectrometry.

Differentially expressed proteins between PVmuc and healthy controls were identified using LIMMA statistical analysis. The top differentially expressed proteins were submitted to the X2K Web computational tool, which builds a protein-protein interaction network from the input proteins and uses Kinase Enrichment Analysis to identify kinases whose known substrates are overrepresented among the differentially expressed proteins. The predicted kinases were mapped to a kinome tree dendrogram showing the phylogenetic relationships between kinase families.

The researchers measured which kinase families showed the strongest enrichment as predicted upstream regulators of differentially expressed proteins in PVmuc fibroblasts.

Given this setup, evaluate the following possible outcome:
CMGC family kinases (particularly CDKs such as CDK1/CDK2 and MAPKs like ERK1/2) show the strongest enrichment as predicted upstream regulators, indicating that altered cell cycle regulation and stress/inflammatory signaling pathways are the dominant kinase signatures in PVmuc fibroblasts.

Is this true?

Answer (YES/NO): YES